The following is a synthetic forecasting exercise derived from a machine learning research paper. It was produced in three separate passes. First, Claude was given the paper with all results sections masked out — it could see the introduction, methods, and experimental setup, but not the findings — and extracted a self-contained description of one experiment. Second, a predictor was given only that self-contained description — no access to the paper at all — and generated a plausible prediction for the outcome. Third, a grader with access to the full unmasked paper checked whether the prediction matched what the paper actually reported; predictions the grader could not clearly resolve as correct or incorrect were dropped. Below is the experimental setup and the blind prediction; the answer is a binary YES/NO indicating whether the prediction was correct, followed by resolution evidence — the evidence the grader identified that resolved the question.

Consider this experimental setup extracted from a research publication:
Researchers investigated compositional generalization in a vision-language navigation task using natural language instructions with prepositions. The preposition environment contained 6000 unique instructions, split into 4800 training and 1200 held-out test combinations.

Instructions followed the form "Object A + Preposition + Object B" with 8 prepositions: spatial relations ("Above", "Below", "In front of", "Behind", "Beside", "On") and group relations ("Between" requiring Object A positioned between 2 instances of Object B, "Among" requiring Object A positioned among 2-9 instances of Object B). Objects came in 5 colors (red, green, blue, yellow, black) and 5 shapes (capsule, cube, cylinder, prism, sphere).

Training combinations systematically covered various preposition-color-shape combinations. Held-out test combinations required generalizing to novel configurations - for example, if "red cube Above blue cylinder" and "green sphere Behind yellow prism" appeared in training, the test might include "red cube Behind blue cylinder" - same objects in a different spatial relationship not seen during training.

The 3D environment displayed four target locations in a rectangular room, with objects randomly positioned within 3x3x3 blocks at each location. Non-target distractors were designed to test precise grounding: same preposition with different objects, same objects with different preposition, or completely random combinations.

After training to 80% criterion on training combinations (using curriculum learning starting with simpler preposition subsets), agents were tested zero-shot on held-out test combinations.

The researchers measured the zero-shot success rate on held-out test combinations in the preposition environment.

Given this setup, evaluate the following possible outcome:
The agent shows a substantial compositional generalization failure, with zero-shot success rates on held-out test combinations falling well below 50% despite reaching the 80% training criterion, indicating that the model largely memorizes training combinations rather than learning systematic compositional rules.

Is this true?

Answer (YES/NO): NO